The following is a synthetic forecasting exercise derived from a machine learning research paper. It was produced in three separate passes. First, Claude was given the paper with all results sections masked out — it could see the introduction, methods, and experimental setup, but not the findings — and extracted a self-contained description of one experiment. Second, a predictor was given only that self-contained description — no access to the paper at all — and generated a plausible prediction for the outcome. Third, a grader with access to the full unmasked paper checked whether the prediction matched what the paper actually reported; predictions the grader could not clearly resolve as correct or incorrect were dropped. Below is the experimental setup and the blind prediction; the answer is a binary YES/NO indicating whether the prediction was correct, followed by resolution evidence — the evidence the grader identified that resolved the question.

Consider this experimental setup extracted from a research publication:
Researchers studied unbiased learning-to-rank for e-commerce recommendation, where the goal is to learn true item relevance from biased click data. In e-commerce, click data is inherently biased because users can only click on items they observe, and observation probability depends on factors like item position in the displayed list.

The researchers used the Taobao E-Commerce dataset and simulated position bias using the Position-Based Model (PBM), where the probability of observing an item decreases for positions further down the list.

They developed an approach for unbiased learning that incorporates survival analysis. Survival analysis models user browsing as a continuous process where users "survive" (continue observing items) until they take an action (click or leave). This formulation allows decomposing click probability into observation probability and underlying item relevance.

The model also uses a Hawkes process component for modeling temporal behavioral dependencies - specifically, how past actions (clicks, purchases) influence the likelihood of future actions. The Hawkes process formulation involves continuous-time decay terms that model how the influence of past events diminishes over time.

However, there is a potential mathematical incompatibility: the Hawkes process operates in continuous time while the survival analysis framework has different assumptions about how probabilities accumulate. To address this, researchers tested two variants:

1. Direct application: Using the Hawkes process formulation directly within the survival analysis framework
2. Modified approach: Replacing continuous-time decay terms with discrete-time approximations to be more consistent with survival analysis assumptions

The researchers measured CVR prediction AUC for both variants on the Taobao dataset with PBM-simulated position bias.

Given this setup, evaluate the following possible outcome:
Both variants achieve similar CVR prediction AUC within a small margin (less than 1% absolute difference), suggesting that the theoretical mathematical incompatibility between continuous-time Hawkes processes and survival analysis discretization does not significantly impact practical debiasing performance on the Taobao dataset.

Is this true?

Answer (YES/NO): YES